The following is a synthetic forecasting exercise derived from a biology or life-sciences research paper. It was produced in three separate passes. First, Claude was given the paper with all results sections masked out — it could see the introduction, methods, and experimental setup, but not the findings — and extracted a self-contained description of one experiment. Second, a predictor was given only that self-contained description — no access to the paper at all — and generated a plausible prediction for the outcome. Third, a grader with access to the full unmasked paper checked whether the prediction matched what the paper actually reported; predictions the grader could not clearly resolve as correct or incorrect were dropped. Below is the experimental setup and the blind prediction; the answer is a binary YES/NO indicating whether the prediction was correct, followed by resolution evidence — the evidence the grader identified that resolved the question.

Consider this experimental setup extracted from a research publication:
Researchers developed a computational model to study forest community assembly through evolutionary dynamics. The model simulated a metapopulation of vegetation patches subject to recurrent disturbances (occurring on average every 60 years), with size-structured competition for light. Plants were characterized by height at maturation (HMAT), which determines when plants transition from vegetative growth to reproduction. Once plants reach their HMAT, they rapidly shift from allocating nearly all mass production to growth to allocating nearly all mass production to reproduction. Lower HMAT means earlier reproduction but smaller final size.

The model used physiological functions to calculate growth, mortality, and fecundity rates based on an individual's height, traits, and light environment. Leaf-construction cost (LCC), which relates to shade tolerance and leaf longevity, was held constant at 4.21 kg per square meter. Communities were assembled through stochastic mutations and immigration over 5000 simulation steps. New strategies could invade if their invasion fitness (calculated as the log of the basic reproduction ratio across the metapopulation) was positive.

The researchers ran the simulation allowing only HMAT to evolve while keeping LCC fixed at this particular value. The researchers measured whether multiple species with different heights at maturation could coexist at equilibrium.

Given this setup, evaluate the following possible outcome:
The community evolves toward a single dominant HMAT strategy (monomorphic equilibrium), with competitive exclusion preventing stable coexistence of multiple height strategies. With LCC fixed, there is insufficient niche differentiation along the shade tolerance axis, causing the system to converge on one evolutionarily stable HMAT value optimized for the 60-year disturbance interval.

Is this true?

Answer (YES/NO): NO